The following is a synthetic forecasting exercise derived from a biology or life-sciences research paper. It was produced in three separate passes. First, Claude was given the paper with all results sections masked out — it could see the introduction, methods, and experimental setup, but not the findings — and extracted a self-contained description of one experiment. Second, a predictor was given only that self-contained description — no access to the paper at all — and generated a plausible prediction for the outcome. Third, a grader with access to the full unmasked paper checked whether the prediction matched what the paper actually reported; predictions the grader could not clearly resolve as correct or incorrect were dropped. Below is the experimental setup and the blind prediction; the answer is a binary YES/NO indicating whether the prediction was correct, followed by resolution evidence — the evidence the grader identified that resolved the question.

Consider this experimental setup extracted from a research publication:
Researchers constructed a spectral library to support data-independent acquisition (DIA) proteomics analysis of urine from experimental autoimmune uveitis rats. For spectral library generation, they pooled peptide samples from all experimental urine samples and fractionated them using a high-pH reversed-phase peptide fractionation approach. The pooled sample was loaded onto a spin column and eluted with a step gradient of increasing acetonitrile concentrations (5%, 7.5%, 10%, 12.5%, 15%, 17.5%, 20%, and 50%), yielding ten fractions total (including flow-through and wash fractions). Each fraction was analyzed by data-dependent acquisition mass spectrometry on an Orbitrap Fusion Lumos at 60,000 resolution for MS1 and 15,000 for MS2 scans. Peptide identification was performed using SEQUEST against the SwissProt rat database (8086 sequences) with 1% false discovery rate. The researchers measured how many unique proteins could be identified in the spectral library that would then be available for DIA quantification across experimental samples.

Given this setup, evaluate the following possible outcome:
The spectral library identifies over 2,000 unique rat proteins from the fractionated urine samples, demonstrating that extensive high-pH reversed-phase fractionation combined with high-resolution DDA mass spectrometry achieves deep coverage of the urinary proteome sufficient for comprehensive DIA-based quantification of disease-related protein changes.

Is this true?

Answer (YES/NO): NO